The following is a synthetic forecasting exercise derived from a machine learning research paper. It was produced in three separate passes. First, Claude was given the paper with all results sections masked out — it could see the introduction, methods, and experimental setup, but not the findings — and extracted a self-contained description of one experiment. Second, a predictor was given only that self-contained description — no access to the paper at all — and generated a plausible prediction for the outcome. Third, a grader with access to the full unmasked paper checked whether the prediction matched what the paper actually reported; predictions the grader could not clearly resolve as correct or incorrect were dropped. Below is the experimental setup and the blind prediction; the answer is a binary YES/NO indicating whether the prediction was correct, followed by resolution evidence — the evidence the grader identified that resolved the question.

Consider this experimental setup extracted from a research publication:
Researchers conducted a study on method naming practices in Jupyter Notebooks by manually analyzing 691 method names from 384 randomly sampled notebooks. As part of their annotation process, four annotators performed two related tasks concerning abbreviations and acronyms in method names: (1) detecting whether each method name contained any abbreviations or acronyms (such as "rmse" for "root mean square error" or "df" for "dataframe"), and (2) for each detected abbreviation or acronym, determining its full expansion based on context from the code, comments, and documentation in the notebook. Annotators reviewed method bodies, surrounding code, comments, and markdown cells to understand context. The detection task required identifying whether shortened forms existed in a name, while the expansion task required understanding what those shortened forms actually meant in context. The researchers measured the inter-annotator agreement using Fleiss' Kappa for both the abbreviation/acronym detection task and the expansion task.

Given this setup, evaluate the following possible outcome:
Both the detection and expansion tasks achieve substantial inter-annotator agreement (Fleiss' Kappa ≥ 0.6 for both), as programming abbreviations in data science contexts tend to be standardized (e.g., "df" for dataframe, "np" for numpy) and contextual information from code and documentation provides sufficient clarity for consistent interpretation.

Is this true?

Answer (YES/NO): YES